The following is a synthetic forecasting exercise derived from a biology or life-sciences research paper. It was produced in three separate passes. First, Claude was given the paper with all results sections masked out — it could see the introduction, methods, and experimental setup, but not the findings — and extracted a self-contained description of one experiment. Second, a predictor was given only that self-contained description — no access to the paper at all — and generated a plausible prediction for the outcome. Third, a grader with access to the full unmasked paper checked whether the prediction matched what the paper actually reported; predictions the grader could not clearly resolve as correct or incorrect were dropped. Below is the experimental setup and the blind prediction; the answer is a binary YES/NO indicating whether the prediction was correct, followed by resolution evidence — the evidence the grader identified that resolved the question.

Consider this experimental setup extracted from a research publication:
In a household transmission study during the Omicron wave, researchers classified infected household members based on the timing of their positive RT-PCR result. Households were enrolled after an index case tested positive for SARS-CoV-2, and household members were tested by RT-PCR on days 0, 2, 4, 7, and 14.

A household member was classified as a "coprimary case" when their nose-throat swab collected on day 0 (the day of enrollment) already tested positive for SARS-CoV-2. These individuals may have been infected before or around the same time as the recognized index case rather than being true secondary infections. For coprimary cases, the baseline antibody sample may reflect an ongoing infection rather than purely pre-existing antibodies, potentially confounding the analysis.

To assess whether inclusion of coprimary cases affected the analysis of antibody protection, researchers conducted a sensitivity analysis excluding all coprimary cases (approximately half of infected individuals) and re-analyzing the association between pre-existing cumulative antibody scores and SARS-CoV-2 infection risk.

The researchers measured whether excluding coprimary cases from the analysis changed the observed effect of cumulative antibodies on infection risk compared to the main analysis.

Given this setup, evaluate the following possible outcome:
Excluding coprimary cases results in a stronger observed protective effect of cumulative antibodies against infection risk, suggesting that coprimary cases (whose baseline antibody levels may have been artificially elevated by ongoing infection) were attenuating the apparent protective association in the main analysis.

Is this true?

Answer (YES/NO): NO